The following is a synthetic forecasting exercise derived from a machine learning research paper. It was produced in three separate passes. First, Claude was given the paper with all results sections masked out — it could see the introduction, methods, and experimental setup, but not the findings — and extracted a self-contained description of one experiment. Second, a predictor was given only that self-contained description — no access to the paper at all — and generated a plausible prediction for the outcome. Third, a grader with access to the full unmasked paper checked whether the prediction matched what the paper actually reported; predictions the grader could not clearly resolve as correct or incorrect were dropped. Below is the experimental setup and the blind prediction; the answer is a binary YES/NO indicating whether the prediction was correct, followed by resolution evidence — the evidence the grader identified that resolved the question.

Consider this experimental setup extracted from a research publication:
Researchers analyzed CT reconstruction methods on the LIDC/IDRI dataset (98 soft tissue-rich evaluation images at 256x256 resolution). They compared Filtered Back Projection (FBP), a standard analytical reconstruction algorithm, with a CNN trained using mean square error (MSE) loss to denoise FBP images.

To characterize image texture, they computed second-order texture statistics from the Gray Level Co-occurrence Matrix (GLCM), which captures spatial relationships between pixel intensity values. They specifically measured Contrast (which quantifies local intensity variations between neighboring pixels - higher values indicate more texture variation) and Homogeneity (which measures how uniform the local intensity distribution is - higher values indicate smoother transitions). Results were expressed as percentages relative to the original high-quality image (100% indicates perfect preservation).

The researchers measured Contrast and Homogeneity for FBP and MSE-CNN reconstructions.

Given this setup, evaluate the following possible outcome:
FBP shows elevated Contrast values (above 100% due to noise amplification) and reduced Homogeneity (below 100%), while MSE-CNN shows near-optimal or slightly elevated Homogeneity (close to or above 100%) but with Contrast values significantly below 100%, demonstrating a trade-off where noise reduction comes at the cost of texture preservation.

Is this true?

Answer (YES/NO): YES